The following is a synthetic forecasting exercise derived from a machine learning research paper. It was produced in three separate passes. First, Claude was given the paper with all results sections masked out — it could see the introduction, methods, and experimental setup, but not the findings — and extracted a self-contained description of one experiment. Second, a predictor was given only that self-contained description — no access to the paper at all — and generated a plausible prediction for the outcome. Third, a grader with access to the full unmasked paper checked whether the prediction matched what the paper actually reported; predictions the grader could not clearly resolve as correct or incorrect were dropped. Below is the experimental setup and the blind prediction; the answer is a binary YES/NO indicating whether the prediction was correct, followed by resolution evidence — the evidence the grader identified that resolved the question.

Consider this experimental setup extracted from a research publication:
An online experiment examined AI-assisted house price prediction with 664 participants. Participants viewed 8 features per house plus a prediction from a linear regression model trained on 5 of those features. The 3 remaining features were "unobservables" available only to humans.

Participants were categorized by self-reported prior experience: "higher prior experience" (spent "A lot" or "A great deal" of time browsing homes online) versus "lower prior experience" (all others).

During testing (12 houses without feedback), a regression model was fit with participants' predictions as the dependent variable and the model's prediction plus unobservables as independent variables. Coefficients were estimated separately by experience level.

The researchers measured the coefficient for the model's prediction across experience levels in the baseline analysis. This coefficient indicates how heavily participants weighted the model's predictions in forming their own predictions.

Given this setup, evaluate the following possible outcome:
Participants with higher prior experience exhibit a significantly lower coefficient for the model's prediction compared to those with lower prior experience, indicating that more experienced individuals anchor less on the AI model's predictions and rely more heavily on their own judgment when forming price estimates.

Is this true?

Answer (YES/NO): NO